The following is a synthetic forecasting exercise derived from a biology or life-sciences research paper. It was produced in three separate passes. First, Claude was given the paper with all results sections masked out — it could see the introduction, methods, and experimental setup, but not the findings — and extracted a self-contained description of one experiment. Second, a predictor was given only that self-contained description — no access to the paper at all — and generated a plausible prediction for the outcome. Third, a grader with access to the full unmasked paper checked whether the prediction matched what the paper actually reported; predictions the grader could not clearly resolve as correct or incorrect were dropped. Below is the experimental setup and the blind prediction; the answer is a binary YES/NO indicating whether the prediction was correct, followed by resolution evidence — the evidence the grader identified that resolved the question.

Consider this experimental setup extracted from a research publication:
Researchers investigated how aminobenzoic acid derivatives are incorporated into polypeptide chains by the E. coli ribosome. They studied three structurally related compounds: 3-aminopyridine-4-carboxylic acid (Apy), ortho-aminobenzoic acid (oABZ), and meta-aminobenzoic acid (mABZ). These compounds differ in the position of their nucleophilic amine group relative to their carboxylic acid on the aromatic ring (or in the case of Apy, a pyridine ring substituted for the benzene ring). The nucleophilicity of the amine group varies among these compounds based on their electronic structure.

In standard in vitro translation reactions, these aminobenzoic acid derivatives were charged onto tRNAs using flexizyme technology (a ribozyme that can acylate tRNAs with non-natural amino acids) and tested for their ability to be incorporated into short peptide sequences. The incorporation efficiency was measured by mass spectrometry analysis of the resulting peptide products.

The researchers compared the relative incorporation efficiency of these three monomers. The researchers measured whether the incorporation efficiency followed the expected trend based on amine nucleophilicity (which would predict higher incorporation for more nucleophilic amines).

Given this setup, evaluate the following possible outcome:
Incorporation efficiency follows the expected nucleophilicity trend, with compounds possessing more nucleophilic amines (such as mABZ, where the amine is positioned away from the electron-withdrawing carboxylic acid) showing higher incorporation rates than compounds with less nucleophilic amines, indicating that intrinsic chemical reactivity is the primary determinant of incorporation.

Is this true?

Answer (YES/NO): NO